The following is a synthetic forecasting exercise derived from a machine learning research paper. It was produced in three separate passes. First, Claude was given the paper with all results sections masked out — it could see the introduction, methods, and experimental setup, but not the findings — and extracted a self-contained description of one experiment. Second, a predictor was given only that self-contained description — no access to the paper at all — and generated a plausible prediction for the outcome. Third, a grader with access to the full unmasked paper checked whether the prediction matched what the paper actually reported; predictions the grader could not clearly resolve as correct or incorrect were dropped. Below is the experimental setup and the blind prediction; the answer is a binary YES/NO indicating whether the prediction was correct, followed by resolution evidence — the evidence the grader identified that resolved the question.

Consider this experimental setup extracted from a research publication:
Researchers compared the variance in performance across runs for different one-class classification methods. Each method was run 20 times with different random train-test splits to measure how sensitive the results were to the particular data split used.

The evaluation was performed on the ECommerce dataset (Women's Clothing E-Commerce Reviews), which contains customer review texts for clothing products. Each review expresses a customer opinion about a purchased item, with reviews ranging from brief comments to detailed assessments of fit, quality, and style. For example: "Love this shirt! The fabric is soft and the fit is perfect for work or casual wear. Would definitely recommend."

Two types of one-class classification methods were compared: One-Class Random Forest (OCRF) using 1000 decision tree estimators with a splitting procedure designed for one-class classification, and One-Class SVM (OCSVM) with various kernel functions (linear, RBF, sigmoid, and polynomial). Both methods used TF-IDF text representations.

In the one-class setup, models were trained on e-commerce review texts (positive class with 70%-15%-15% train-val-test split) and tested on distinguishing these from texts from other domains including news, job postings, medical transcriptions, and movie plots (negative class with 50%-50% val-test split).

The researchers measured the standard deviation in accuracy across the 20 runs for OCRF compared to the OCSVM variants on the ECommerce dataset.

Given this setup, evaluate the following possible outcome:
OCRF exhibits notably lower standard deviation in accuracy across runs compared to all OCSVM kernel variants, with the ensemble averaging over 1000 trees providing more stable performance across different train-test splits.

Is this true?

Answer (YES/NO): YES